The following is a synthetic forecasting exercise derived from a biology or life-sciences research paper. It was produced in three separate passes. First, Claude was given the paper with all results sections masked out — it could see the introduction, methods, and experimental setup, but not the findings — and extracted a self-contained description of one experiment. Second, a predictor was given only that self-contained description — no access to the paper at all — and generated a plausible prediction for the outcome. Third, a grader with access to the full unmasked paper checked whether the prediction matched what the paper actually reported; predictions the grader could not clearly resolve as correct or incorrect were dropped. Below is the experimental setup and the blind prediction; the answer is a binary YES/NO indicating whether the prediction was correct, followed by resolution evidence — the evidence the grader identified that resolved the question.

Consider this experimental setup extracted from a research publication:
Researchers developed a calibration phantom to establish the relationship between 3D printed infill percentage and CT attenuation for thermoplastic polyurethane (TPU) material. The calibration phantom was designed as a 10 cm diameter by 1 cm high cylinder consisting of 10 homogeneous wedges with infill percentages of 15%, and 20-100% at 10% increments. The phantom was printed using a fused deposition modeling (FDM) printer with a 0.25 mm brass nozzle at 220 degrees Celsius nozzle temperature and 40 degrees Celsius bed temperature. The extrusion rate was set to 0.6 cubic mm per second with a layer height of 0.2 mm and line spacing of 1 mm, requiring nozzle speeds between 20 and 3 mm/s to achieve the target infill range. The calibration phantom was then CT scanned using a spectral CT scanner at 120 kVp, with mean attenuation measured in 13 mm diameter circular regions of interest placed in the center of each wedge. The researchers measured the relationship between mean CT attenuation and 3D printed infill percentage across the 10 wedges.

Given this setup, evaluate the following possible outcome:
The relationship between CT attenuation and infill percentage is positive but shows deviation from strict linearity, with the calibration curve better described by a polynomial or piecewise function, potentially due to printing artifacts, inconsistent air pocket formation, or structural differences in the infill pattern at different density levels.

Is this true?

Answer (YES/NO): NO